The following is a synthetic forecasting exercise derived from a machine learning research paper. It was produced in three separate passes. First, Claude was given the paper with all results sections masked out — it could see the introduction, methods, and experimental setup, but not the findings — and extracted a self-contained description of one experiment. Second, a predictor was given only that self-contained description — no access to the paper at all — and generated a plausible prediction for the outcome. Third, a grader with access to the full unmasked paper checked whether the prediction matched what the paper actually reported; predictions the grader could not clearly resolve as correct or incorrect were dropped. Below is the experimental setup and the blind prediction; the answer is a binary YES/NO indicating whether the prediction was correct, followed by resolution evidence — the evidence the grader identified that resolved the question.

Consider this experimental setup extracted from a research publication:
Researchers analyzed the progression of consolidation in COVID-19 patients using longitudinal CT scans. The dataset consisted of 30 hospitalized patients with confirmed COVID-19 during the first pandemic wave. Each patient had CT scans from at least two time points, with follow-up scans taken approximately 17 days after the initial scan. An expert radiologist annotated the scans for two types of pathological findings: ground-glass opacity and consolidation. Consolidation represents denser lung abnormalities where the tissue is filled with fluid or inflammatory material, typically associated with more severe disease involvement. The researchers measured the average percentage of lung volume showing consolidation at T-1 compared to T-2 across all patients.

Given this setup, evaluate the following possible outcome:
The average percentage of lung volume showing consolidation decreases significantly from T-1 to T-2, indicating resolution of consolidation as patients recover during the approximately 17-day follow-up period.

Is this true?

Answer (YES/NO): NO